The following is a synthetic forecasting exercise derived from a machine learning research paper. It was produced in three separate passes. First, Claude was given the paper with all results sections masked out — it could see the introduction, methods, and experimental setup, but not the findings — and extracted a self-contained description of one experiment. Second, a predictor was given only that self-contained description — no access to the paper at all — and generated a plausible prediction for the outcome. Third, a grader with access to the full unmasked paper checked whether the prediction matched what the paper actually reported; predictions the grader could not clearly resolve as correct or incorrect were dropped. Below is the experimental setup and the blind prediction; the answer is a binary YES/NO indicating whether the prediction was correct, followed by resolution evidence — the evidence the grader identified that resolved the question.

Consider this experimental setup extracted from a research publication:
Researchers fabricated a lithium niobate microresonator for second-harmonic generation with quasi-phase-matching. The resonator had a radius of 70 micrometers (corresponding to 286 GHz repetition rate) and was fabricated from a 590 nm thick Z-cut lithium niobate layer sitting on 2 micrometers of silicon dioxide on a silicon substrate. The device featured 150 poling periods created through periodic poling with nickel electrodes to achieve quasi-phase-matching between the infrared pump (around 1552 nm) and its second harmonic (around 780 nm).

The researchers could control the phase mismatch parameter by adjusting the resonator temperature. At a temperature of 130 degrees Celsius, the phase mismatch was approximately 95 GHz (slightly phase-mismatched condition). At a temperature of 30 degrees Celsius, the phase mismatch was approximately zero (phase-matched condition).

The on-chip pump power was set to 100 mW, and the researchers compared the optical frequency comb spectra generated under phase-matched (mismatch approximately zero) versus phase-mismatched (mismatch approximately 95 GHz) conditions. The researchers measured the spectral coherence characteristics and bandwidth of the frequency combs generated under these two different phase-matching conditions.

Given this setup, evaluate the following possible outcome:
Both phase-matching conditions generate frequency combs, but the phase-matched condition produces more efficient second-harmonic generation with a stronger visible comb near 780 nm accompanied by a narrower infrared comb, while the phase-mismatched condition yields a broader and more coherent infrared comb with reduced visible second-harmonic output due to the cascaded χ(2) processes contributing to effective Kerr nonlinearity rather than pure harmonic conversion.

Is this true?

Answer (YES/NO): NO